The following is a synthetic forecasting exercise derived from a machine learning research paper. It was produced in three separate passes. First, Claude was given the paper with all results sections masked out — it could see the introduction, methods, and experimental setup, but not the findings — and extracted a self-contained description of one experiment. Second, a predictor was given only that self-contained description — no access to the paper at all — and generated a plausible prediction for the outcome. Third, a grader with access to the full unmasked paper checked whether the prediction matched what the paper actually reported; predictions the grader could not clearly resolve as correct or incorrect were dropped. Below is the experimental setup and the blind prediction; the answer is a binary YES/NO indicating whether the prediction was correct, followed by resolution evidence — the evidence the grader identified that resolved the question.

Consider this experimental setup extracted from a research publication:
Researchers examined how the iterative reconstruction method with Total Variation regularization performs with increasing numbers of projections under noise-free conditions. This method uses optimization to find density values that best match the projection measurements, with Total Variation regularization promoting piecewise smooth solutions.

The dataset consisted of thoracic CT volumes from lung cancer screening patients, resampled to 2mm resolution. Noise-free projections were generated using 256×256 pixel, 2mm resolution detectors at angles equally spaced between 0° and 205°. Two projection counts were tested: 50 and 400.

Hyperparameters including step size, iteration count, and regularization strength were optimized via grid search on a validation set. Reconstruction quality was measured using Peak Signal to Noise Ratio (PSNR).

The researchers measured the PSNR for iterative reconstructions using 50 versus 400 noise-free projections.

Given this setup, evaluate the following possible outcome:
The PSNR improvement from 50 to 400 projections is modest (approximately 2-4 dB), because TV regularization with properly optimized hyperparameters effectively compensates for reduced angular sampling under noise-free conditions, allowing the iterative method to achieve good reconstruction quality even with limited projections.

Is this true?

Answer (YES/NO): NO